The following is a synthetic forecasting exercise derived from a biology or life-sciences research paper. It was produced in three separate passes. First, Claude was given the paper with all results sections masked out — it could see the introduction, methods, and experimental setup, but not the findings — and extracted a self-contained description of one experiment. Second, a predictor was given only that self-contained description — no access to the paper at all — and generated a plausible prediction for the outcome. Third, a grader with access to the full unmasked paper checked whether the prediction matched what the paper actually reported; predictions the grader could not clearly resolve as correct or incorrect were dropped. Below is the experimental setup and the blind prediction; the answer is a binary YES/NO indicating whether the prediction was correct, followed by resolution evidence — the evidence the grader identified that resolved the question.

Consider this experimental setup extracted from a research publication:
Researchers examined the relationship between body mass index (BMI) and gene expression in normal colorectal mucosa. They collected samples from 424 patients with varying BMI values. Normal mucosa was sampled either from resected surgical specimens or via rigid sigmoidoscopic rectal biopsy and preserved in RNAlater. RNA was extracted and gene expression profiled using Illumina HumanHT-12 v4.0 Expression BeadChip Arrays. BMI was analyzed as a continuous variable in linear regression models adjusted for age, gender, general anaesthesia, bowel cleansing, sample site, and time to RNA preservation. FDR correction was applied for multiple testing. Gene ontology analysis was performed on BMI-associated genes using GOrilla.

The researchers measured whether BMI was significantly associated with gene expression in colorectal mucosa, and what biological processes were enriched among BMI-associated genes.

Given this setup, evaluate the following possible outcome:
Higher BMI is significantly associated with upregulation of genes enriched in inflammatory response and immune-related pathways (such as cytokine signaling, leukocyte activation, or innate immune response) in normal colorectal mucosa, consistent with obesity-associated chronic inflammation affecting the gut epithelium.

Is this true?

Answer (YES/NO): NO